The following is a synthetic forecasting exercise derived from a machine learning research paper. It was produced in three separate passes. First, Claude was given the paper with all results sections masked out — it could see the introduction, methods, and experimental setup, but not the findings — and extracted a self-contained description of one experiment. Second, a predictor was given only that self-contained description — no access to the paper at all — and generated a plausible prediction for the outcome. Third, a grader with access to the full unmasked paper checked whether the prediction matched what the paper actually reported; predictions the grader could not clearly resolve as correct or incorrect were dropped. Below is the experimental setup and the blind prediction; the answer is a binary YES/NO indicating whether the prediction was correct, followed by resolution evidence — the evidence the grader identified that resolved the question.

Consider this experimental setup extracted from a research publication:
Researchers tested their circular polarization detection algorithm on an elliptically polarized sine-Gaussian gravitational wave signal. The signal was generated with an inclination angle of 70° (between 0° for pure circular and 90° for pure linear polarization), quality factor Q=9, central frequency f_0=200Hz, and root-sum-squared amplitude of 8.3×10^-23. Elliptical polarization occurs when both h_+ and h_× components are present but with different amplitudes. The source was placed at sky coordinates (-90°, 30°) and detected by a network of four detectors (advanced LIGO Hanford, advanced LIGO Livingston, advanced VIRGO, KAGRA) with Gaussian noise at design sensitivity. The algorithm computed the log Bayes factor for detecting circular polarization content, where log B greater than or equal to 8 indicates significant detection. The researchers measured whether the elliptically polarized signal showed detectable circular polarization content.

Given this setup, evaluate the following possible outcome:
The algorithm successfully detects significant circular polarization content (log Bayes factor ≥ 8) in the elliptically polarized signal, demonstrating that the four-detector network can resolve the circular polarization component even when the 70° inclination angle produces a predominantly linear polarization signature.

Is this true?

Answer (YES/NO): YES